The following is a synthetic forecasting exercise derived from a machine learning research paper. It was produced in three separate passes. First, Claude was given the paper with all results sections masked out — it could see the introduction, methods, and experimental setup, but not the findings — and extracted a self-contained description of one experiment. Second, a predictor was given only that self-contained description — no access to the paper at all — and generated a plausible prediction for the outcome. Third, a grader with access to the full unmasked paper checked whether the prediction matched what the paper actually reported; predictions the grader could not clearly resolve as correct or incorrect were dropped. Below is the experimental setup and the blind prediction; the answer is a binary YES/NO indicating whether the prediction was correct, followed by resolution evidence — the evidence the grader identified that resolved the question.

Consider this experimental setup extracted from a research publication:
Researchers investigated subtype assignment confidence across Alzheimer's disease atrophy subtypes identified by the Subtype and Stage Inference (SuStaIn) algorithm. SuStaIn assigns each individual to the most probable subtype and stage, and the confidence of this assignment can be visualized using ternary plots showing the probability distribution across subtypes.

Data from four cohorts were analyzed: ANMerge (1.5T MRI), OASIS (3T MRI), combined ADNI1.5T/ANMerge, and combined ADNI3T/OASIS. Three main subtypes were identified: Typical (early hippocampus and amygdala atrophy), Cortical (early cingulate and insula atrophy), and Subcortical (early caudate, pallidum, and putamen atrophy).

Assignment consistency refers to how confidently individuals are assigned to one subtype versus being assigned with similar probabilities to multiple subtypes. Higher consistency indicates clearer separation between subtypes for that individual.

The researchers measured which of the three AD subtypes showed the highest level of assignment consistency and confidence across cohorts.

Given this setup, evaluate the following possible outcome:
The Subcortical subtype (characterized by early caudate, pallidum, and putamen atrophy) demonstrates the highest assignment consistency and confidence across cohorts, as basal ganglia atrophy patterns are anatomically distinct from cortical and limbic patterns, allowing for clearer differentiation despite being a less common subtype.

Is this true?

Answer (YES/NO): NO